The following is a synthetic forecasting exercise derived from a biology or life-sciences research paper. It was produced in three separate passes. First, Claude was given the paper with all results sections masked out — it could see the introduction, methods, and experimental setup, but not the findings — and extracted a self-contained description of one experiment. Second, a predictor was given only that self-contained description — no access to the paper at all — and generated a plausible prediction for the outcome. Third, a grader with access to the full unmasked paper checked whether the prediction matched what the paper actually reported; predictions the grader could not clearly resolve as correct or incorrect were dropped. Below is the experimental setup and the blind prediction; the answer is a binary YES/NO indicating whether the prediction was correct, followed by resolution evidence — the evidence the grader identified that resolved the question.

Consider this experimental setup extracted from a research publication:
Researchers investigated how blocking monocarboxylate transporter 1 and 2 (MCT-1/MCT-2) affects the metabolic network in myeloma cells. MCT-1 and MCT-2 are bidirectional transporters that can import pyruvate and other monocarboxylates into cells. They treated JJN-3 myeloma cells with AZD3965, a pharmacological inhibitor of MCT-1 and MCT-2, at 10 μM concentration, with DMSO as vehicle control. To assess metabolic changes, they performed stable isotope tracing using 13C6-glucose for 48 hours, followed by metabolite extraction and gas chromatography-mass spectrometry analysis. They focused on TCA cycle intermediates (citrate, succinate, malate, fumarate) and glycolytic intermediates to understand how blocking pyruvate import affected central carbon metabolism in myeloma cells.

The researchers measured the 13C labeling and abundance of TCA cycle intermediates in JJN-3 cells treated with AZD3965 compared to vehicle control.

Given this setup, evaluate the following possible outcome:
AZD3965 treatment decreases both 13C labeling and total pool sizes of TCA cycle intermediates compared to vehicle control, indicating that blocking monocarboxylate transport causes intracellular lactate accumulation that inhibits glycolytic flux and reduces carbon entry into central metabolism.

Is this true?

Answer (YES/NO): NO